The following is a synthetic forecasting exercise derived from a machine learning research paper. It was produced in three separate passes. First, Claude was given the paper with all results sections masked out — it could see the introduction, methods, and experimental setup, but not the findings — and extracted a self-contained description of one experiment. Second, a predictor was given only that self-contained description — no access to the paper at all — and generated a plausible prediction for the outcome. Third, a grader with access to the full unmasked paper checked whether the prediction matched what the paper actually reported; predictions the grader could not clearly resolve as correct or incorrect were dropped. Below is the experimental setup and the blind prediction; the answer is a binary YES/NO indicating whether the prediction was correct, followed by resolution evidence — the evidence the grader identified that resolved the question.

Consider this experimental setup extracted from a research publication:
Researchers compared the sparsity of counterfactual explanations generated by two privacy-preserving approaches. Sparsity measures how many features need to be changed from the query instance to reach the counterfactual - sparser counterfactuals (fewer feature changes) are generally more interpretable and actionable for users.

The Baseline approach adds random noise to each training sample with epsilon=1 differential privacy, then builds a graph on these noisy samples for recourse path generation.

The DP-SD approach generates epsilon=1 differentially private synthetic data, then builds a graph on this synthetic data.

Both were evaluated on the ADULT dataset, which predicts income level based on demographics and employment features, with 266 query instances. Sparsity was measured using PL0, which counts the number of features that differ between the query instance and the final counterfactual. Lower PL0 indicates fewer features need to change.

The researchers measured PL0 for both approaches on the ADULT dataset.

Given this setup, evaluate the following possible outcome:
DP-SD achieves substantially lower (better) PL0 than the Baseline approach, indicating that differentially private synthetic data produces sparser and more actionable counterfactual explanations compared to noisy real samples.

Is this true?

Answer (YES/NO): YES